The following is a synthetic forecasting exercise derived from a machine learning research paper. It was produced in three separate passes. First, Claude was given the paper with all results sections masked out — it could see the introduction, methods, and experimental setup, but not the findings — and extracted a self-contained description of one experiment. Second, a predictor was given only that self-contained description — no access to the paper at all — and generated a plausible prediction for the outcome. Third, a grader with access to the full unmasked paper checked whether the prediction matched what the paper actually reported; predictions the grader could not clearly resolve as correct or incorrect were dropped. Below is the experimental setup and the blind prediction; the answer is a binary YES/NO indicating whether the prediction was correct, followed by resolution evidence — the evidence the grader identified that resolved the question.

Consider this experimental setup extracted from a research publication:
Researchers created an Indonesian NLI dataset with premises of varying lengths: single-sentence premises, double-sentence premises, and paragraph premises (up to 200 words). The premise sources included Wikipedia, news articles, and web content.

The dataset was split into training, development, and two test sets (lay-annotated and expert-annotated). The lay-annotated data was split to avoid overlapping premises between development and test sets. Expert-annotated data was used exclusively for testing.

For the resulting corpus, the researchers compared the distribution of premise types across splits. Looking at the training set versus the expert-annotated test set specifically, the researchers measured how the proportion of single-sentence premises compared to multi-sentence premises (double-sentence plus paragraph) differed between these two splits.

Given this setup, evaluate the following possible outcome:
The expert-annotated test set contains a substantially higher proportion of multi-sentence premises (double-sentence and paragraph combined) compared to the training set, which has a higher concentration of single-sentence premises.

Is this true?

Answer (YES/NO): YES